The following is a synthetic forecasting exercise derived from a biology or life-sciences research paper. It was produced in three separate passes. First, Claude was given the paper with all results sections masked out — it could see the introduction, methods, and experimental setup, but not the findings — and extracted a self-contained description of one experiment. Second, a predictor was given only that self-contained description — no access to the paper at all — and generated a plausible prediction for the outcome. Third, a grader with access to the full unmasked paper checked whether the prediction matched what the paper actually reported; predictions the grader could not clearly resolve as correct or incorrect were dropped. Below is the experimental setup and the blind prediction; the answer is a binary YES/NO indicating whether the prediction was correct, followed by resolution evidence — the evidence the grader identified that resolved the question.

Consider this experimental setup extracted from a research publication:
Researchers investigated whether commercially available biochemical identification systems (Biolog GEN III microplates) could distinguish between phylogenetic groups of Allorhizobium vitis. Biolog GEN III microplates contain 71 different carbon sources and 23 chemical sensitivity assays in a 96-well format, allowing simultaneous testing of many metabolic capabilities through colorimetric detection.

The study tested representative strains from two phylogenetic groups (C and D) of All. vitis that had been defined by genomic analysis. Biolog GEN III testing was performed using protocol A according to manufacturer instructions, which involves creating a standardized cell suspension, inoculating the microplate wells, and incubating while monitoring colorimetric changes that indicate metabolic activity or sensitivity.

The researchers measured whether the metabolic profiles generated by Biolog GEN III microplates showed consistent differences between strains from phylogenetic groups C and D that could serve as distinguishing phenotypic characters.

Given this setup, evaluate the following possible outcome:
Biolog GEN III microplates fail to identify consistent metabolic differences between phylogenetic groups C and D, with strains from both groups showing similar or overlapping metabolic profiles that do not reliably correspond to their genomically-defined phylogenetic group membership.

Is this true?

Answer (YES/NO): YES